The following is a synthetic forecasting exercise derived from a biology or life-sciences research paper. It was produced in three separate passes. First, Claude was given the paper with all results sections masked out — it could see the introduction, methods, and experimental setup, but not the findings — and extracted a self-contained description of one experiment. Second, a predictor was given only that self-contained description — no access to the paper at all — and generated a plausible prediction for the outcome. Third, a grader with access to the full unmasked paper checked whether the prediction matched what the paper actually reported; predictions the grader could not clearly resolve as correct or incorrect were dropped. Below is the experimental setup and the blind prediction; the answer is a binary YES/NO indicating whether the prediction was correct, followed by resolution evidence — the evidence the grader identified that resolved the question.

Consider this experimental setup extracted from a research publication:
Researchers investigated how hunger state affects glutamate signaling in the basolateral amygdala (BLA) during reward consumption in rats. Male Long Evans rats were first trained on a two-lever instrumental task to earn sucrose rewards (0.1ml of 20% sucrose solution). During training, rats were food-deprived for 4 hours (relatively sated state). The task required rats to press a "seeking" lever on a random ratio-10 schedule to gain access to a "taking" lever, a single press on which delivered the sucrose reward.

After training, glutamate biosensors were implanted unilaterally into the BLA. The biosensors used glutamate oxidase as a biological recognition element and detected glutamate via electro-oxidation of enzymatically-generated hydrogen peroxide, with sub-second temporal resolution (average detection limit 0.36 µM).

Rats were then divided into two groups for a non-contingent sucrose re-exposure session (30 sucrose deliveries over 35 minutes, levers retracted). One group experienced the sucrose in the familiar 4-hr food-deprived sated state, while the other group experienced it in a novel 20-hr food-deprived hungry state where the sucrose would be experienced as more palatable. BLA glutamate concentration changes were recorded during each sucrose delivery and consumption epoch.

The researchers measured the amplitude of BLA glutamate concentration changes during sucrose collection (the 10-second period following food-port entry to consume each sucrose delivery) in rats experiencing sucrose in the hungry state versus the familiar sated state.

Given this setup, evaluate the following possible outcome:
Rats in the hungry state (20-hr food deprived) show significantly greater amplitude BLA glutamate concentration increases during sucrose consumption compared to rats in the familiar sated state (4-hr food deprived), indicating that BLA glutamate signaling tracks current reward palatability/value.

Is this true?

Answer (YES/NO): NO